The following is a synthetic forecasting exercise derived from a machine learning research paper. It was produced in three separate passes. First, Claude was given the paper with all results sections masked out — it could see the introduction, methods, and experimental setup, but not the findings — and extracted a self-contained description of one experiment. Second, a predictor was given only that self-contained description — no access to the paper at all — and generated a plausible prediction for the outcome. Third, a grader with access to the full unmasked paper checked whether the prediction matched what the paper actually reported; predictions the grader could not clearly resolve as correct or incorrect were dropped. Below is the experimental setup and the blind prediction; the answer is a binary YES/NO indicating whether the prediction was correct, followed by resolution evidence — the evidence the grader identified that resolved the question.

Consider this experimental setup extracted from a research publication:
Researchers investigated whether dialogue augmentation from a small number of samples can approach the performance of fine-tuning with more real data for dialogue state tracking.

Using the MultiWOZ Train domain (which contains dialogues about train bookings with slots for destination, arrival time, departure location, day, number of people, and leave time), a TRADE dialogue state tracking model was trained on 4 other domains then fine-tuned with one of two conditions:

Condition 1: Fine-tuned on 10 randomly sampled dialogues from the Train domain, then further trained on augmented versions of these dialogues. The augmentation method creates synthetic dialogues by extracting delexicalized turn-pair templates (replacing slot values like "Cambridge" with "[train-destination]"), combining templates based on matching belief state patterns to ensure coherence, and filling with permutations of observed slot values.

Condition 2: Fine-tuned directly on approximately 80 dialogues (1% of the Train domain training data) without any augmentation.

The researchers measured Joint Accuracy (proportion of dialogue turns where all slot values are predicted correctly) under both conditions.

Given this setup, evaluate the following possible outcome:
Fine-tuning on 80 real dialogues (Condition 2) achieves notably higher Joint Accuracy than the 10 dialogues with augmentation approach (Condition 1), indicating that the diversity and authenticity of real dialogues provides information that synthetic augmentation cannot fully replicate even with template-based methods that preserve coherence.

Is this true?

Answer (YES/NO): YES